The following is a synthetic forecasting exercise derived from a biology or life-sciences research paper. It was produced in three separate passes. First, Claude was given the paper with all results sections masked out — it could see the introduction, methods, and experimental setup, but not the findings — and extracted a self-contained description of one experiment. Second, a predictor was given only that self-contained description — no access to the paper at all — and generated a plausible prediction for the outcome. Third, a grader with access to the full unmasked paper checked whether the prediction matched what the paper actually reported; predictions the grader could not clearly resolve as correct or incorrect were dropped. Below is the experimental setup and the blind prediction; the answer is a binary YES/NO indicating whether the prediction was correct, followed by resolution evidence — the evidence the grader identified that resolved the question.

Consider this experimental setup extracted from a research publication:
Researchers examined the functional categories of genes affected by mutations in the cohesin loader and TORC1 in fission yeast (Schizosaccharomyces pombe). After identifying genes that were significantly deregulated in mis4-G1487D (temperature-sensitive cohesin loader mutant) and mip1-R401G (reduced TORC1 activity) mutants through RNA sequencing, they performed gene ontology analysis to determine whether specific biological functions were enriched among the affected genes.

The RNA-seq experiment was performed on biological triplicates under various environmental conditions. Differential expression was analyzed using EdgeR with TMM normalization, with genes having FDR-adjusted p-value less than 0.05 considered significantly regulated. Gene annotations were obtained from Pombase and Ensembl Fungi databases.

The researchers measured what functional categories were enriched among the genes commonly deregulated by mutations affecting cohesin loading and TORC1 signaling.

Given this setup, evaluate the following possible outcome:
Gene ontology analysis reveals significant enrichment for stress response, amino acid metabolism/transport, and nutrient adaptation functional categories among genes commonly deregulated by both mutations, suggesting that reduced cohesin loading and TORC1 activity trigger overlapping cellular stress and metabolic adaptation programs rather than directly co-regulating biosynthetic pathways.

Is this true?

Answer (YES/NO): NO